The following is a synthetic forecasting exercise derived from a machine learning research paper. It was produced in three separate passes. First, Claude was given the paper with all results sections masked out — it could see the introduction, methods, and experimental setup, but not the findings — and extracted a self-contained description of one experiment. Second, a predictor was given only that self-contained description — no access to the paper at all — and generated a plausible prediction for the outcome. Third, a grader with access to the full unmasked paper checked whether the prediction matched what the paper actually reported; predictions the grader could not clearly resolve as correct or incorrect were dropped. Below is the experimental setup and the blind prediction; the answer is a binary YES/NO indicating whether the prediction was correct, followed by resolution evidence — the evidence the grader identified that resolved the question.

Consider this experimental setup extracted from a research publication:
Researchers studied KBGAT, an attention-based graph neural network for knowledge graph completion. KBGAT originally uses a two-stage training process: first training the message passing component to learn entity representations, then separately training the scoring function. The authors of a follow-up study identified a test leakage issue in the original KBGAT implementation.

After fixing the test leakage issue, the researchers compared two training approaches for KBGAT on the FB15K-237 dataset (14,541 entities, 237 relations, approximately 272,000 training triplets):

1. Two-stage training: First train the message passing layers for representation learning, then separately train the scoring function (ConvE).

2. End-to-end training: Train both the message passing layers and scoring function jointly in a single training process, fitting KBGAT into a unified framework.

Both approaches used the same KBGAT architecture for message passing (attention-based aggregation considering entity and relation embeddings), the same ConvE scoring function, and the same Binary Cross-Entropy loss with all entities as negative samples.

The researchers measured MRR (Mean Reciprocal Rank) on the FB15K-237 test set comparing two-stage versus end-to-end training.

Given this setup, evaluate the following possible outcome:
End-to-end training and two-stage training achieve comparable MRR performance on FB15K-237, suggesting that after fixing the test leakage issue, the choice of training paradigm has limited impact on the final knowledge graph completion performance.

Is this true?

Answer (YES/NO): NO